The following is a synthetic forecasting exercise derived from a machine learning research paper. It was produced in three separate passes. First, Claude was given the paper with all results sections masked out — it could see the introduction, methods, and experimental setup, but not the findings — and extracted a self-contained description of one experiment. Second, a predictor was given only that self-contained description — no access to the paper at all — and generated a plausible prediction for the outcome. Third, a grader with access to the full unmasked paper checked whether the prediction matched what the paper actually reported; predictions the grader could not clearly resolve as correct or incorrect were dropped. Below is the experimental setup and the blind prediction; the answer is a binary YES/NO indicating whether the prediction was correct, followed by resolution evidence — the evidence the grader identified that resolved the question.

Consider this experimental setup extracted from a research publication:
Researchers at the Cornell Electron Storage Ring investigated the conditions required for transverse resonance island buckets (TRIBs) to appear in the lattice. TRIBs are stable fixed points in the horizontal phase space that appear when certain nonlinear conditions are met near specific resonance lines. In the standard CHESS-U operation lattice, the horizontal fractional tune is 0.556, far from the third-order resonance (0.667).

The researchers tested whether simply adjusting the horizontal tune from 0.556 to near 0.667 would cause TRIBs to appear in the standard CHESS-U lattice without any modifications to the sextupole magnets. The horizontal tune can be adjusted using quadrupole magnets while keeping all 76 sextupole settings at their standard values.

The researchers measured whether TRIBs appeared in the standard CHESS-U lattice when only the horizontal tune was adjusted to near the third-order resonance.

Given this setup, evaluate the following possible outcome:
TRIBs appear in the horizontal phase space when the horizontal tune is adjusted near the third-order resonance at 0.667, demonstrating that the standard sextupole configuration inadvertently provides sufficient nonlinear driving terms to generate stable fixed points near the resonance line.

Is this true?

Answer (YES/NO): NO